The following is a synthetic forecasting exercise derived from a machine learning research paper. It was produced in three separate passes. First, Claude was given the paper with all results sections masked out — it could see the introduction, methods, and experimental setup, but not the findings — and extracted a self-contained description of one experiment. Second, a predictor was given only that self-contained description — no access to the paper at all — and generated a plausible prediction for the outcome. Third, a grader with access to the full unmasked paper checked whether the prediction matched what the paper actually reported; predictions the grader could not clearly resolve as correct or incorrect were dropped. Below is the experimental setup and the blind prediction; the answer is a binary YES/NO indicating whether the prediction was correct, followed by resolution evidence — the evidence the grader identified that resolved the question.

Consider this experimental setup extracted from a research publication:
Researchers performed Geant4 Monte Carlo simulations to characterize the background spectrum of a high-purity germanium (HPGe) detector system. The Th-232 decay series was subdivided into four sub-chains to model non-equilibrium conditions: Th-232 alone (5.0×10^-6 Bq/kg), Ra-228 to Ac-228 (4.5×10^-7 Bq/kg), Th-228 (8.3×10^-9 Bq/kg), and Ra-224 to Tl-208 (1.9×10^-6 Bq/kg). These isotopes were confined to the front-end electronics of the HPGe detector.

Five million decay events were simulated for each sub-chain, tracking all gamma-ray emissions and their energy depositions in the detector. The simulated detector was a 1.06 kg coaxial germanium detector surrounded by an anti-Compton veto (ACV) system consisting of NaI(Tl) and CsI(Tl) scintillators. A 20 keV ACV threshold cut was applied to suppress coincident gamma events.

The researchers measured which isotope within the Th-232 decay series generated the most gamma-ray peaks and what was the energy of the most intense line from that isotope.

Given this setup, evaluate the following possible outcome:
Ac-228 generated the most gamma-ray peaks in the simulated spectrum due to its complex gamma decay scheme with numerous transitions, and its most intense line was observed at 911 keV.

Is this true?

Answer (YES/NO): YES